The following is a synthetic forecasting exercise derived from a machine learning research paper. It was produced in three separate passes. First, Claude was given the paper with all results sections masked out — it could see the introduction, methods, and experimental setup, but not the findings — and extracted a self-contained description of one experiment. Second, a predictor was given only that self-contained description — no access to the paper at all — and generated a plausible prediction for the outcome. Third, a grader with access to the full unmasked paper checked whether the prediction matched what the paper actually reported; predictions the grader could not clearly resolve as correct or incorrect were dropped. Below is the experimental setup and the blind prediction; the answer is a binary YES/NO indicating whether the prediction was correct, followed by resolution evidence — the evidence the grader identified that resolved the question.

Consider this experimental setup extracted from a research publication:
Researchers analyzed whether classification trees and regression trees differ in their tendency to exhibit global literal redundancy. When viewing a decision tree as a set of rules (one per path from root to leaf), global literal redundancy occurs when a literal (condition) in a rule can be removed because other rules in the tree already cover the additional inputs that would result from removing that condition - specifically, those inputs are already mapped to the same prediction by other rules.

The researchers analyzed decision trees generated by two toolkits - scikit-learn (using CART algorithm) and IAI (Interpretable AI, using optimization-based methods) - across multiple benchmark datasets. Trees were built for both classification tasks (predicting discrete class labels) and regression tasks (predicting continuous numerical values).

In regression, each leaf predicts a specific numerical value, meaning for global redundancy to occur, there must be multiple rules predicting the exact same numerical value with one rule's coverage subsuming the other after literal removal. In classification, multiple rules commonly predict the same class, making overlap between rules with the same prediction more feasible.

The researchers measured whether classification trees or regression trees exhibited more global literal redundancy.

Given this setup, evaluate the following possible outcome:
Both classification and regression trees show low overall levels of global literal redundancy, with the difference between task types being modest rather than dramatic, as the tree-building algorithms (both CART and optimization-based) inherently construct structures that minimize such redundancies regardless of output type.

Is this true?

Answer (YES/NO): NO